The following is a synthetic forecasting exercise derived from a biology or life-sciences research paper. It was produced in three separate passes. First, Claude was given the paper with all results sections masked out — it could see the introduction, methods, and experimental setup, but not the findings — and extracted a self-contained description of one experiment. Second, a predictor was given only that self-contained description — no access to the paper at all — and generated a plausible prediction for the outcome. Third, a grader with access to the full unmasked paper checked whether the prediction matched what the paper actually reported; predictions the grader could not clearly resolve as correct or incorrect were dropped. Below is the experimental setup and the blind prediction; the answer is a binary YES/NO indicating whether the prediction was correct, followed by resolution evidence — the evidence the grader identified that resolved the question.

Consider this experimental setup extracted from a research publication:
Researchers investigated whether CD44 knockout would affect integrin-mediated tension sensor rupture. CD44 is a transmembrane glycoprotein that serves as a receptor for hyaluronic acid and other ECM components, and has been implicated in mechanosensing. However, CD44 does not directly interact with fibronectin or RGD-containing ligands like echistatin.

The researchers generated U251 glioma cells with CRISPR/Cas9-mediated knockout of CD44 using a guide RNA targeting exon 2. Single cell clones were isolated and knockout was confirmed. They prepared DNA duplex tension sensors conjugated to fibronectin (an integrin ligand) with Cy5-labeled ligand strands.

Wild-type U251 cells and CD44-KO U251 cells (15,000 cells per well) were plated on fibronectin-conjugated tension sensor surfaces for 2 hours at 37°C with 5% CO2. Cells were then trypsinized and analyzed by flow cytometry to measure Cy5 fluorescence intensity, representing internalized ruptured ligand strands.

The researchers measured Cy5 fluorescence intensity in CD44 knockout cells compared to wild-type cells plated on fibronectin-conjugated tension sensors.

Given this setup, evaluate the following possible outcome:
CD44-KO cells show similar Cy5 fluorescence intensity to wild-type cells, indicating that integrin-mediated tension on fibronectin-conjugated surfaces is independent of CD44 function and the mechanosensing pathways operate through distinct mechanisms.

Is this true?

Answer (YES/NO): NO